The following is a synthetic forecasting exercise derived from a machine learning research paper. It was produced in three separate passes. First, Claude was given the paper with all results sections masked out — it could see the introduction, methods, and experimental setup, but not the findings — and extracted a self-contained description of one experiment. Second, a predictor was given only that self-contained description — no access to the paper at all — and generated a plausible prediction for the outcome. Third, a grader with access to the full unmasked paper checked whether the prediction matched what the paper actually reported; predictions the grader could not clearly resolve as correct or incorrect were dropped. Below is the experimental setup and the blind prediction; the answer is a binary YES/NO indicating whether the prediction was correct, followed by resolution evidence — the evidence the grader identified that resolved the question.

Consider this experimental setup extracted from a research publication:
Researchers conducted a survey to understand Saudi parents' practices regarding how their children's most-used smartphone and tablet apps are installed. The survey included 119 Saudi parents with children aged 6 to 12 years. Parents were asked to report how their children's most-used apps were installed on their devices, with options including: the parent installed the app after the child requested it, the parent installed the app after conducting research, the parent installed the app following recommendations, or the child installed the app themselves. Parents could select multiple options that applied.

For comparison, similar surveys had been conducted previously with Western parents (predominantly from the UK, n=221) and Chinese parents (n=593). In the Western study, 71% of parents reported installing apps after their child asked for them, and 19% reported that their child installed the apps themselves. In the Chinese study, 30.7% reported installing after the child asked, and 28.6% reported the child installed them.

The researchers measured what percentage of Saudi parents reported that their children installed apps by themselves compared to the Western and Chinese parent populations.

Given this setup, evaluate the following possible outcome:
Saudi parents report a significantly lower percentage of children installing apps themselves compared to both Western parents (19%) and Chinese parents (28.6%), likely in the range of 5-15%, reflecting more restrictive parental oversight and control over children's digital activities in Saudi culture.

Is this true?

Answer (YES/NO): NO